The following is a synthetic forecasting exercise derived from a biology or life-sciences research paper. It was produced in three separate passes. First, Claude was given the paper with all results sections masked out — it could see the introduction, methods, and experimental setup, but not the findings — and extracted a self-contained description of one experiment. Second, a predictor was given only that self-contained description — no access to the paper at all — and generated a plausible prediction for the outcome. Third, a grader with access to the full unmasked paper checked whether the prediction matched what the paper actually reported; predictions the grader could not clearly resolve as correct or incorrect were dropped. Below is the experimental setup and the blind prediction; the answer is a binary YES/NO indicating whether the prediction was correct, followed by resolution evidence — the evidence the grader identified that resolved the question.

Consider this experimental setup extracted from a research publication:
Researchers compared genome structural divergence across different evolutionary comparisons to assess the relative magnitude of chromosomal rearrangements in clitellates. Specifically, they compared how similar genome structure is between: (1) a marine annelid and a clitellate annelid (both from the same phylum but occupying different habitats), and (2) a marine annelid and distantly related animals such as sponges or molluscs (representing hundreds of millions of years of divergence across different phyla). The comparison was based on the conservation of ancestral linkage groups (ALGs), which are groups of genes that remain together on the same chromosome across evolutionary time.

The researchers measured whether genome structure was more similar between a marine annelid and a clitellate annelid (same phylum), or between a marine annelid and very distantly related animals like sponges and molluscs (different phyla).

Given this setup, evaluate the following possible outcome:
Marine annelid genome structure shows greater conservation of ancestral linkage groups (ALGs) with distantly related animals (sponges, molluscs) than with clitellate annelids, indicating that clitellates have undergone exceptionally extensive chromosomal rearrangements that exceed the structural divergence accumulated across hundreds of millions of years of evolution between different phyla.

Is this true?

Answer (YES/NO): YES